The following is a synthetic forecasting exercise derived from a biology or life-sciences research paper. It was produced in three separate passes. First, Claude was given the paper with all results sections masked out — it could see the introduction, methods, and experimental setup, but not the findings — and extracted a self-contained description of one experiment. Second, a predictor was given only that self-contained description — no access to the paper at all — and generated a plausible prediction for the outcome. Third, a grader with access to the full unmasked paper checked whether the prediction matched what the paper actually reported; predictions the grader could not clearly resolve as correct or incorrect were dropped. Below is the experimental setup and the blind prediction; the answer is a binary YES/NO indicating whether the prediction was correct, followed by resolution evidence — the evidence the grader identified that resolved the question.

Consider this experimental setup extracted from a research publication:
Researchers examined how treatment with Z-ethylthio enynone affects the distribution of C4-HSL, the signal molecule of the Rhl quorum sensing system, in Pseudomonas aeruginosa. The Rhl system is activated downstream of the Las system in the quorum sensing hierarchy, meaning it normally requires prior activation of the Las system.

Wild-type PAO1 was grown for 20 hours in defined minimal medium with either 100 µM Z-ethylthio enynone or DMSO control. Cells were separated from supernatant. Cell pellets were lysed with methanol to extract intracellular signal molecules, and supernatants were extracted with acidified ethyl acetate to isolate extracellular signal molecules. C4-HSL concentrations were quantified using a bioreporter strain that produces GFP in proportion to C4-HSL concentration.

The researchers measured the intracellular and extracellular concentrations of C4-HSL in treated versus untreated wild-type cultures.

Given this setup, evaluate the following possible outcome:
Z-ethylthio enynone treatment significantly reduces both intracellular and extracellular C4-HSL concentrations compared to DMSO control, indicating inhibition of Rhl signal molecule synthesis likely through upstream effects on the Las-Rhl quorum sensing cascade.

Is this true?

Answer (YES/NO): YES